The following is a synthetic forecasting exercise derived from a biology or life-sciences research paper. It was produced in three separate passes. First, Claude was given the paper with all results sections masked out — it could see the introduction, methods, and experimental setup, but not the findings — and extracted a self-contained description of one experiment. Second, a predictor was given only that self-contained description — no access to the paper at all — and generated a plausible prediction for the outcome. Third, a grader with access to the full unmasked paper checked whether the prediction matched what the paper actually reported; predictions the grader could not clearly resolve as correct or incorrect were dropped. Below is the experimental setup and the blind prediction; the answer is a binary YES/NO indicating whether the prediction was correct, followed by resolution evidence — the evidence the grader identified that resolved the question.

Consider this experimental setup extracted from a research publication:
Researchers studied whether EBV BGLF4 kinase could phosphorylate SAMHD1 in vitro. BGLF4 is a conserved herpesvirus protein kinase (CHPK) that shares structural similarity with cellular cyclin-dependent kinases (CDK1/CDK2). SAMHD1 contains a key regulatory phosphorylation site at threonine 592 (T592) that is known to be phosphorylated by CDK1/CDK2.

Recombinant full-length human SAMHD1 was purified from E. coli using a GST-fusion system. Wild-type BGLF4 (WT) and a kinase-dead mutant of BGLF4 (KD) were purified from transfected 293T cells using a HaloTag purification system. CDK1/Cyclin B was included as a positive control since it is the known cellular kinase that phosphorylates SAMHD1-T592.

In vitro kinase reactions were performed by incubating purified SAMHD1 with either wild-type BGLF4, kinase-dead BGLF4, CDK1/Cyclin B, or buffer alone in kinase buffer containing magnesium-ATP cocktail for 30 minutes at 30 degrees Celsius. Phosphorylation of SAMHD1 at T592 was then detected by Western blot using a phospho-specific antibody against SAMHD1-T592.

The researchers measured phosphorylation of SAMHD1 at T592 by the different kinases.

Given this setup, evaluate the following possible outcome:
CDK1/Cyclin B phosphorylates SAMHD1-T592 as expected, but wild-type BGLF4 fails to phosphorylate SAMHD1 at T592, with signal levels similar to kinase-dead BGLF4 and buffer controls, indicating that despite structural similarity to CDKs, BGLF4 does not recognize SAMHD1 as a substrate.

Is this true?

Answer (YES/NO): NO